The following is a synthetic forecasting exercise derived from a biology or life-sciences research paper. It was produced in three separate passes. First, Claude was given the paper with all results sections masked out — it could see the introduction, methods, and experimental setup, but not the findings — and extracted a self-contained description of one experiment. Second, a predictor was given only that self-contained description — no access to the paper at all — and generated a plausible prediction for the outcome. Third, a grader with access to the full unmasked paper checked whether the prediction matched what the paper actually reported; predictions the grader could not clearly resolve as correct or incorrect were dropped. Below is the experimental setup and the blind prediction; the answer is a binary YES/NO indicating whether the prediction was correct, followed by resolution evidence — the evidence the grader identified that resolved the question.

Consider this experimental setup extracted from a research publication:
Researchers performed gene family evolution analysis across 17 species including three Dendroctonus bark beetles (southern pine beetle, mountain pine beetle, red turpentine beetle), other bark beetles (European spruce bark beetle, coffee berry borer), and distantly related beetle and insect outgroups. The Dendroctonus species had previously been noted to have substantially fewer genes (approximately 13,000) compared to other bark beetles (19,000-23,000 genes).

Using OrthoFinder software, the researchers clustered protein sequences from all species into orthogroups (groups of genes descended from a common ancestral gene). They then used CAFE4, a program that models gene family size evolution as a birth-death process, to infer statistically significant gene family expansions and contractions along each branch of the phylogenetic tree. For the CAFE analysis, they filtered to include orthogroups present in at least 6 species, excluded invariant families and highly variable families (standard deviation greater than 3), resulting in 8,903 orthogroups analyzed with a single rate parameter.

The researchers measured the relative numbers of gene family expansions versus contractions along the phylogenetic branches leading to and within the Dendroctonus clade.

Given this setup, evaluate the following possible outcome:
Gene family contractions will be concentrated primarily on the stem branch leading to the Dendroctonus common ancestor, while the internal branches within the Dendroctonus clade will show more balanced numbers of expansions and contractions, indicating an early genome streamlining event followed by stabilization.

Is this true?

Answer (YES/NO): NO